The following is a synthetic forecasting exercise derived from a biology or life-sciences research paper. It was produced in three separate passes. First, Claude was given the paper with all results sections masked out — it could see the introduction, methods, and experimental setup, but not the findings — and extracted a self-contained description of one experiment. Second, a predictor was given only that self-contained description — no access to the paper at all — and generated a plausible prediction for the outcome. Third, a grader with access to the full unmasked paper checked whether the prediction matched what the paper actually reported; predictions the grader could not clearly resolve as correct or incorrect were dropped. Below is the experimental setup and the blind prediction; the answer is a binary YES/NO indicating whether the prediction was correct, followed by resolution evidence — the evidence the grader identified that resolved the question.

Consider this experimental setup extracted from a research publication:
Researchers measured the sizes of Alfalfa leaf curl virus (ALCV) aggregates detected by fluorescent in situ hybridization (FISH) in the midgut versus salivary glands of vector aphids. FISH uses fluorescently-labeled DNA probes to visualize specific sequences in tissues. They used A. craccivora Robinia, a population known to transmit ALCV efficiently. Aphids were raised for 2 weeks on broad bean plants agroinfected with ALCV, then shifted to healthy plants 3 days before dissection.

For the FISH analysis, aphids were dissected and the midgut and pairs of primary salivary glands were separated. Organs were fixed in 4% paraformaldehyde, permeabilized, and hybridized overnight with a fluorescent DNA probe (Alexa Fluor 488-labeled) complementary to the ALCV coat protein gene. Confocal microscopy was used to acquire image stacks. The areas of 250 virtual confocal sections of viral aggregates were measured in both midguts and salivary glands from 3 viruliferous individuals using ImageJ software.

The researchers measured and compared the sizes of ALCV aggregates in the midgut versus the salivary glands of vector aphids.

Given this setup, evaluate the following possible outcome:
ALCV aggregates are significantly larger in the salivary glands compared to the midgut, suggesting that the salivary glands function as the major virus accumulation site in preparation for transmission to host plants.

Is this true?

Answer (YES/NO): NO